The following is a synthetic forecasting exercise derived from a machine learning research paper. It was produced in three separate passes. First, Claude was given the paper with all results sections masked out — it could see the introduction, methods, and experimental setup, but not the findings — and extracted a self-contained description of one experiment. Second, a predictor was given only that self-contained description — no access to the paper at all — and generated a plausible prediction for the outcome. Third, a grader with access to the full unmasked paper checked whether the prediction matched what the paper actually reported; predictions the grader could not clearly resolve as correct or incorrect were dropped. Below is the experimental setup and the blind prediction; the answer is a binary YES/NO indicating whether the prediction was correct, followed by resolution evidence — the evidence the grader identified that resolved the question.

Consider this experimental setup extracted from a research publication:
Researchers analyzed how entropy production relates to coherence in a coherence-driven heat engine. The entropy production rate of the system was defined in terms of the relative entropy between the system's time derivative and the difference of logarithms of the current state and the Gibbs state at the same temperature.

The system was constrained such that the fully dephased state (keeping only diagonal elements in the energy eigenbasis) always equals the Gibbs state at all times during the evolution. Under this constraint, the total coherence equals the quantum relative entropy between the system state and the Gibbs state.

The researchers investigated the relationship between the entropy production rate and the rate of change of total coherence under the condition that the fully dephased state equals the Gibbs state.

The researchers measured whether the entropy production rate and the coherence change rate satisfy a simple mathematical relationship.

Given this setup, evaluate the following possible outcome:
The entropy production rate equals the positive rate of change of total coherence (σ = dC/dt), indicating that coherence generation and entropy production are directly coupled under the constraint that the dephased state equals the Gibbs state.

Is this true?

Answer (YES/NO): NO